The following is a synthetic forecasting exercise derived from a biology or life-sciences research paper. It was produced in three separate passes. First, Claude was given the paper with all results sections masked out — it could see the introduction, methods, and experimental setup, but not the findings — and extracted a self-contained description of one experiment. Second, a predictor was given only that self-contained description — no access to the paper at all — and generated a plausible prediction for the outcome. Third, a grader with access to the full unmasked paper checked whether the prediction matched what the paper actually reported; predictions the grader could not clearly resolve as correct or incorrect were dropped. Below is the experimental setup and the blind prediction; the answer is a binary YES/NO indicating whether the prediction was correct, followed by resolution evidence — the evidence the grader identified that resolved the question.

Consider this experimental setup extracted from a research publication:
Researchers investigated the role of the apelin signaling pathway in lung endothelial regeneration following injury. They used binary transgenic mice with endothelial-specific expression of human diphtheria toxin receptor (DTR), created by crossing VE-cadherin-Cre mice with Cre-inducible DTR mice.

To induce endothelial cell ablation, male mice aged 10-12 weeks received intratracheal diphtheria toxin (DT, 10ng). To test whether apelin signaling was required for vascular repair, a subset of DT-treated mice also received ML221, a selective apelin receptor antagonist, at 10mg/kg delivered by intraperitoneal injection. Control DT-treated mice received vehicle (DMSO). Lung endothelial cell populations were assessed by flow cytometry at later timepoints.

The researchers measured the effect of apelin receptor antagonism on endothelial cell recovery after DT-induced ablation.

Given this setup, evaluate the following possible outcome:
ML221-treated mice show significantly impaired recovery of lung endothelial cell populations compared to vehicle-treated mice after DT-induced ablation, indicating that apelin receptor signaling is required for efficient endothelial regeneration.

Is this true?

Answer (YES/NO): YES